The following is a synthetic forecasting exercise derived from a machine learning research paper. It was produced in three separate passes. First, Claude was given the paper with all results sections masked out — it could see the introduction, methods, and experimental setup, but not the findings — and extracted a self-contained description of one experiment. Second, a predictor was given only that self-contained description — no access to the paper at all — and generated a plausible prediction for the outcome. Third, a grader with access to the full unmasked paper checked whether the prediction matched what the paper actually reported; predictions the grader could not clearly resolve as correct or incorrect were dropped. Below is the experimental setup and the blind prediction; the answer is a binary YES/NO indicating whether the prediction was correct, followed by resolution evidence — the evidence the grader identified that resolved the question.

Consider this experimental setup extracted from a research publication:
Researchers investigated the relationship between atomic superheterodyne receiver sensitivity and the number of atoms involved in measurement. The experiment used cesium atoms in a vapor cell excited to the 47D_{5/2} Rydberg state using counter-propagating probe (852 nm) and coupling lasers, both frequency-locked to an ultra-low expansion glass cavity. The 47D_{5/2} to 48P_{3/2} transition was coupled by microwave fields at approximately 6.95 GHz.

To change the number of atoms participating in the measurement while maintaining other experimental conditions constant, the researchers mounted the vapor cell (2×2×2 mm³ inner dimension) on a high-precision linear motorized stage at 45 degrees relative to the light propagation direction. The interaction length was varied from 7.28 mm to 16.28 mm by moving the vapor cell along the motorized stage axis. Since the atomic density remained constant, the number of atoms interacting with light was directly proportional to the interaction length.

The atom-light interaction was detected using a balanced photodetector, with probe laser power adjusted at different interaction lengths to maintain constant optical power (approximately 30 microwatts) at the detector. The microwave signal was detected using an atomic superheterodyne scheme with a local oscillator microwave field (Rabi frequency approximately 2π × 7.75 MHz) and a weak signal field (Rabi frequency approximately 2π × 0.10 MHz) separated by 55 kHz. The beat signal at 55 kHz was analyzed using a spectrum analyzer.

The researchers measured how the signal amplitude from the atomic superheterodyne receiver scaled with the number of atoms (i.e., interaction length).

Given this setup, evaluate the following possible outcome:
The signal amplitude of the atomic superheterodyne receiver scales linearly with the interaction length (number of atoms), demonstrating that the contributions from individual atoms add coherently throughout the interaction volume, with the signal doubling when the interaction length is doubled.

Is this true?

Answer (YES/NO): YES